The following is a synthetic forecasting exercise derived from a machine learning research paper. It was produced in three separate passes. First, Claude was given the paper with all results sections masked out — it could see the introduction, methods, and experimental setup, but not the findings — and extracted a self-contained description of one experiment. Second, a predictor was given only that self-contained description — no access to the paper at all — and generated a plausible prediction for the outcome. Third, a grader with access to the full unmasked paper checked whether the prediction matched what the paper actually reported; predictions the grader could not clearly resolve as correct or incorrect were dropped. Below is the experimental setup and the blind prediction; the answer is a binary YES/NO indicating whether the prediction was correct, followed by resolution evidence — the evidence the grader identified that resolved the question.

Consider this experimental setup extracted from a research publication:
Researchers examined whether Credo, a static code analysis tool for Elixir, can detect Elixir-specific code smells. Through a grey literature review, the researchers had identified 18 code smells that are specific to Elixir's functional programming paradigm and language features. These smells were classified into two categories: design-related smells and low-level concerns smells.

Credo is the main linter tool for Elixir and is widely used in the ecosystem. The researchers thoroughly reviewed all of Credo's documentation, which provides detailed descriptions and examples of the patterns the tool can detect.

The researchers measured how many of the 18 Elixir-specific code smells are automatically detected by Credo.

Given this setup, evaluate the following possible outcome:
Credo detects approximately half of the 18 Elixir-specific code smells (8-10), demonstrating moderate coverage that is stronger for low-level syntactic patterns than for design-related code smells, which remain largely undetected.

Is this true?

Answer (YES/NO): NO